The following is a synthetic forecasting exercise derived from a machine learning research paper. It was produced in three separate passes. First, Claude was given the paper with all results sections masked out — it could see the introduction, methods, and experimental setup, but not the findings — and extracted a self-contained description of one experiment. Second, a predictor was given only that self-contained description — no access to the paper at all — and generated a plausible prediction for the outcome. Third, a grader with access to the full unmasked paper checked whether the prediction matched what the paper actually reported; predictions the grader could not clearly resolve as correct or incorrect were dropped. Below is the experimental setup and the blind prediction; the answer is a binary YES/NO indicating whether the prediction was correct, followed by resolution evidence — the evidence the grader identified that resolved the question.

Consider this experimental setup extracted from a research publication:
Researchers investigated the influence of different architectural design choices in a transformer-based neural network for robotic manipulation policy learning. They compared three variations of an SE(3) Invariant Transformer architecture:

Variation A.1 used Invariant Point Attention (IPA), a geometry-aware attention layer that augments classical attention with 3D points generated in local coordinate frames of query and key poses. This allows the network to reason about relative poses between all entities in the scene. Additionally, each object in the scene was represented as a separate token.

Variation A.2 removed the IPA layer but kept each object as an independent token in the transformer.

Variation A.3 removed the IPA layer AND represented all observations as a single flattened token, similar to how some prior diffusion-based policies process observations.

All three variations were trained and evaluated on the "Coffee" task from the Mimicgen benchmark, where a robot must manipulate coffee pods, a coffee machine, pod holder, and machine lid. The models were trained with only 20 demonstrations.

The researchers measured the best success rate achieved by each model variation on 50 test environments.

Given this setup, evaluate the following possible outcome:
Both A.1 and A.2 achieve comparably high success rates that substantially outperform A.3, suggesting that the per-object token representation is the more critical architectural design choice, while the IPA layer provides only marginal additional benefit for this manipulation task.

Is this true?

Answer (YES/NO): NO